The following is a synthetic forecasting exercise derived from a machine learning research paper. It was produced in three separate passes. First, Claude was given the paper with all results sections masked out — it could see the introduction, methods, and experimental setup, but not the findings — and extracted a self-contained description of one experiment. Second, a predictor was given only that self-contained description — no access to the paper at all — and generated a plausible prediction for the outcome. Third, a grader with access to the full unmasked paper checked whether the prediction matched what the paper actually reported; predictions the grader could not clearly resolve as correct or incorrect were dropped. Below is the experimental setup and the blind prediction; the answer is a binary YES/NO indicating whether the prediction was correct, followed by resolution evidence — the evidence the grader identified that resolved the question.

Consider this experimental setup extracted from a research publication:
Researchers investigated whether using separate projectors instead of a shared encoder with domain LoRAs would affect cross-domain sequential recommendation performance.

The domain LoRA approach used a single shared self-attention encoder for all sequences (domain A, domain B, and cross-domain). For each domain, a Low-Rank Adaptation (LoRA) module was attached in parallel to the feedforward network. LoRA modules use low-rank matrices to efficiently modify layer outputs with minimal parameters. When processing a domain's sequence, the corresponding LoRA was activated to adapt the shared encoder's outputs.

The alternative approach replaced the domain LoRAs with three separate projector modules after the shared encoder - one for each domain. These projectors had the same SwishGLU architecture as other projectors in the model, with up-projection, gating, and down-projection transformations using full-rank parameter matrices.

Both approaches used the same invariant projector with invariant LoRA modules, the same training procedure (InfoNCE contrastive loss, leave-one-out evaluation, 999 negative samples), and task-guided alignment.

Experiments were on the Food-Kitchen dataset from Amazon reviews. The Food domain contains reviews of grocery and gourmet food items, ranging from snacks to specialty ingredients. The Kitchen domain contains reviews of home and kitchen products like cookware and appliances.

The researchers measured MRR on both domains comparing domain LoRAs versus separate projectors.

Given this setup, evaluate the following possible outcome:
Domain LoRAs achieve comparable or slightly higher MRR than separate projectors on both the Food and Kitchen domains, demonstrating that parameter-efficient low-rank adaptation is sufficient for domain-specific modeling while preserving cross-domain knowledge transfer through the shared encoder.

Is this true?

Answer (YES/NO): YES